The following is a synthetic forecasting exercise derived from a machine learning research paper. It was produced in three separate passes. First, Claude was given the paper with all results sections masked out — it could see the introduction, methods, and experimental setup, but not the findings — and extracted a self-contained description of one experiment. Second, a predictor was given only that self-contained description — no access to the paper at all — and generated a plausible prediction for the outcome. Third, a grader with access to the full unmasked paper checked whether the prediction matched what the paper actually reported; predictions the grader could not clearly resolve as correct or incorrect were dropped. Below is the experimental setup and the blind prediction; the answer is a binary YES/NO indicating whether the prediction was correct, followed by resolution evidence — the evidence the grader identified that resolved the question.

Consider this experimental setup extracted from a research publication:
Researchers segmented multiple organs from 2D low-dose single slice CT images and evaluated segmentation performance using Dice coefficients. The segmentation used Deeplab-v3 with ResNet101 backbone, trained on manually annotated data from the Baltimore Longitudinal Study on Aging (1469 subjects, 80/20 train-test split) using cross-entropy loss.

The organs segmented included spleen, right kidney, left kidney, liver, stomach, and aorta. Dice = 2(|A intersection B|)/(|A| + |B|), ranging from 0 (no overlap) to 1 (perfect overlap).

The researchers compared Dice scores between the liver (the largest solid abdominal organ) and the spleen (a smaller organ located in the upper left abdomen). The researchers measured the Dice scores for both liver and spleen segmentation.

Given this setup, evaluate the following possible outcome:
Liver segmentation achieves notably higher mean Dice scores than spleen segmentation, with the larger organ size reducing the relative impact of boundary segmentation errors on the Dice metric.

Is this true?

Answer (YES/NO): YES